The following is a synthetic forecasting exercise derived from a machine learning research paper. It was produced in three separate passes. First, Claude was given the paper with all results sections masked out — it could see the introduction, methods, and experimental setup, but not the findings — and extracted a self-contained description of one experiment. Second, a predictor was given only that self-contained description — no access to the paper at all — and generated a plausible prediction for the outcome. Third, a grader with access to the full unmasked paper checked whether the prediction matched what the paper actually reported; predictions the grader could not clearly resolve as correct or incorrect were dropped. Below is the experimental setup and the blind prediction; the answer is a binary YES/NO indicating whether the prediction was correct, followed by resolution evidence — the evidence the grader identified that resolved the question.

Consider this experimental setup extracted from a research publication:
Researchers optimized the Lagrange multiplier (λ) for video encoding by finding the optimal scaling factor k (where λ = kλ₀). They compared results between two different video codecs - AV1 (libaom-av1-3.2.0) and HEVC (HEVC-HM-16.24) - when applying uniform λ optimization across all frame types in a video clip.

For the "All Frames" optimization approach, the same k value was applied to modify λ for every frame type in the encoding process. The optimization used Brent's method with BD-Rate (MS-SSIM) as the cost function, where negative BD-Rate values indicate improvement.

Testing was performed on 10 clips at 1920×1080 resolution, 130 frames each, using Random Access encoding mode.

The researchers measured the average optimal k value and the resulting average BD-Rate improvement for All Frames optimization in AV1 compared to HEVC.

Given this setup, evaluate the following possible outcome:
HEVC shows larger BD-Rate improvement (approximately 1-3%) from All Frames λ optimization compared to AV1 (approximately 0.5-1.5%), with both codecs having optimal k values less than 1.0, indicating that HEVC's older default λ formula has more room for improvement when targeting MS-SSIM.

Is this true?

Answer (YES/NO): NO